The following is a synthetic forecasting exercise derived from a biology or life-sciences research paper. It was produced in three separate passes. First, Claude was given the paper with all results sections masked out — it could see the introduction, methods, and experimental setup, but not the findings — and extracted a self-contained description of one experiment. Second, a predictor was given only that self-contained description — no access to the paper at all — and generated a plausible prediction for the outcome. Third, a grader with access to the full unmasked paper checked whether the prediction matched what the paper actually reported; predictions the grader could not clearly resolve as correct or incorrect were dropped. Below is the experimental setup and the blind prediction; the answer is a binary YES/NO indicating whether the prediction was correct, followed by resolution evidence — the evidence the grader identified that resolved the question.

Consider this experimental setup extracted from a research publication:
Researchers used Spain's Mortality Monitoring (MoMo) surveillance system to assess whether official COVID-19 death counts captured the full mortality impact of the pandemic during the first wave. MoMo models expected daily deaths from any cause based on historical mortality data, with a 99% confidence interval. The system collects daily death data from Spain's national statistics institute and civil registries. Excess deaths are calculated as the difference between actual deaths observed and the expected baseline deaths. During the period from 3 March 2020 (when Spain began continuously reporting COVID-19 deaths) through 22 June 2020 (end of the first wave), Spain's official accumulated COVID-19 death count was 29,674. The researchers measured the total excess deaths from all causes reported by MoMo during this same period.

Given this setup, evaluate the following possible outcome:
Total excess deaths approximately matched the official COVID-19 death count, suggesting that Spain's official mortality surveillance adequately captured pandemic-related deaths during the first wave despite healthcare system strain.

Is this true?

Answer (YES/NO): NO